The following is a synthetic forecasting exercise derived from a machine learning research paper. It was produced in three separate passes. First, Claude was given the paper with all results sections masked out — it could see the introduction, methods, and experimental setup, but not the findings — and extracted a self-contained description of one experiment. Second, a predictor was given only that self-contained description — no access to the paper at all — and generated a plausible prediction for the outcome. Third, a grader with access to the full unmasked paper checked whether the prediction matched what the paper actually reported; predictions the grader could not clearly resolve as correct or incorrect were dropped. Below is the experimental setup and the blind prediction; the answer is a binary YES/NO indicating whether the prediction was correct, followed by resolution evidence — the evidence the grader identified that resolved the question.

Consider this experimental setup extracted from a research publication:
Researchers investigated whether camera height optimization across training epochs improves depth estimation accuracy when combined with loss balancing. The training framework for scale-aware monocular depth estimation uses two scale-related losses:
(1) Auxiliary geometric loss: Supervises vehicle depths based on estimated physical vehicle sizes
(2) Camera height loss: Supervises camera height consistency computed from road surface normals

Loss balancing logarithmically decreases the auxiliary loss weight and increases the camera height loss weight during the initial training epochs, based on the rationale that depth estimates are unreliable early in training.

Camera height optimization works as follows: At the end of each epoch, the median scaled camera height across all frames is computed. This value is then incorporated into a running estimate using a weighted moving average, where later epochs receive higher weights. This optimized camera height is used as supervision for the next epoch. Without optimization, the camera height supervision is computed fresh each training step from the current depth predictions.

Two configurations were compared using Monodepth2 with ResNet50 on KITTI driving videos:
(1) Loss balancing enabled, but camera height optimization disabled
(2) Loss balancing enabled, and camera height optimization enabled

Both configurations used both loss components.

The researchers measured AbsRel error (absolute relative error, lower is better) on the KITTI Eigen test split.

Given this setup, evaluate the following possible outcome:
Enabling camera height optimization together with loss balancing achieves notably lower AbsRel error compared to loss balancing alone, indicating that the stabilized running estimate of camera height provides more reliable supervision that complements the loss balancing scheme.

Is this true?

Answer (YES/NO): YES